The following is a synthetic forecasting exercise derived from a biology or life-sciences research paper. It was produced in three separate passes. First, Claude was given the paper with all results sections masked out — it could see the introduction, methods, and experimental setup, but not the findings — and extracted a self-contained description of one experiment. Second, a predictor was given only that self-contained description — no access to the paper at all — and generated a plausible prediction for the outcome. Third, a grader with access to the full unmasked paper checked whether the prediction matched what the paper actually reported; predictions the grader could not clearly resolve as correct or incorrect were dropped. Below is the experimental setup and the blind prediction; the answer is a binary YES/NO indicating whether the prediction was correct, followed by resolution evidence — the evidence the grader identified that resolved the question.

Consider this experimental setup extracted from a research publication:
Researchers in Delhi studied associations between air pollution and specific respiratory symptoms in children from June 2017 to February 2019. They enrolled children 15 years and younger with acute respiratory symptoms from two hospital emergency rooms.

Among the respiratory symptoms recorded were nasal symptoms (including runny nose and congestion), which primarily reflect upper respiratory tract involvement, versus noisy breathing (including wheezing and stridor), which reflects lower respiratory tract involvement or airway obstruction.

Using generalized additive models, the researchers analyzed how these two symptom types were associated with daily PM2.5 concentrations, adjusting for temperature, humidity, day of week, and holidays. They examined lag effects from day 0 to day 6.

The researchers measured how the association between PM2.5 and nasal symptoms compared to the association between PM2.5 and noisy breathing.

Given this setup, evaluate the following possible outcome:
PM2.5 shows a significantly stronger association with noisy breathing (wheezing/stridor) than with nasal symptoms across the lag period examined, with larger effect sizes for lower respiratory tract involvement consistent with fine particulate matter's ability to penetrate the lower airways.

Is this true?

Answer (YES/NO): NO